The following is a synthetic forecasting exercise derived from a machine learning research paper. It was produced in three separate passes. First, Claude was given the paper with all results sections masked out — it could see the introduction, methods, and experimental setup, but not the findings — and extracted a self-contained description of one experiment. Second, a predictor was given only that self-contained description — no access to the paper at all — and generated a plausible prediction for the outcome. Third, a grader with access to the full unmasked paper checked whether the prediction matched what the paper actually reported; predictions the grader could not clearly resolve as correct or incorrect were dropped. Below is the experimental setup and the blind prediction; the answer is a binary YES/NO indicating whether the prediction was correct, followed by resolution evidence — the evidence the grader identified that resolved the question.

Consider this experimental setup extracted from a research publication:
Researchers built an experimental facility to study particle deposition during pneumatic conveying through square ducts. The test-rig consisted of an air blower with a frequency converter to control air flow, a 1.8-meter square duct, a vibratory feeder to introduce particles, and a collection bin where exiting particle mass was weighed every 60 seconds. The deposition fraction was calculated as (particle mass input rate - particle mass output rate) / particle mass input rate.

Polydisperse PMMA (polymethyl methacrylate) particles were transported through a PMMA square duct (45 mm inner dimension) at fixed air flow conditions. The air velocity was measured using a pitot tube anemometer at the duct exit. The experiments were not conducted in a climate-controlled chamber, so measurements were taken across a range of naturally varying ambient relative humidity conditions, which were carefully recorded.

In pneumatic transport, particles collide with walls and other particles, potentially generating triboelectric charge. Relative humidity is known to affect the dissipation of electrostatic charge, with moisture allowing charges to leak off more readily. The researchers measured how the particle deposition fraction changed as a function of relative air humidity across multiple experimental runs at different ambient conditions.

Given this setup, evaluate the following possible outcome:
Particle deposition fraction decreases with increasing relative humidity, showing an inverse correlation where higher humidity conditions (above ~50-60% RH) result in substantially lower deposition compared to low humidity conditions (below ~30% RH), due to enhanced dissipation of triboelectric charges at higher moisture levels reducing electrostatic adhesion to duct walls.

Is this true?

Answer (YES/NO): NO